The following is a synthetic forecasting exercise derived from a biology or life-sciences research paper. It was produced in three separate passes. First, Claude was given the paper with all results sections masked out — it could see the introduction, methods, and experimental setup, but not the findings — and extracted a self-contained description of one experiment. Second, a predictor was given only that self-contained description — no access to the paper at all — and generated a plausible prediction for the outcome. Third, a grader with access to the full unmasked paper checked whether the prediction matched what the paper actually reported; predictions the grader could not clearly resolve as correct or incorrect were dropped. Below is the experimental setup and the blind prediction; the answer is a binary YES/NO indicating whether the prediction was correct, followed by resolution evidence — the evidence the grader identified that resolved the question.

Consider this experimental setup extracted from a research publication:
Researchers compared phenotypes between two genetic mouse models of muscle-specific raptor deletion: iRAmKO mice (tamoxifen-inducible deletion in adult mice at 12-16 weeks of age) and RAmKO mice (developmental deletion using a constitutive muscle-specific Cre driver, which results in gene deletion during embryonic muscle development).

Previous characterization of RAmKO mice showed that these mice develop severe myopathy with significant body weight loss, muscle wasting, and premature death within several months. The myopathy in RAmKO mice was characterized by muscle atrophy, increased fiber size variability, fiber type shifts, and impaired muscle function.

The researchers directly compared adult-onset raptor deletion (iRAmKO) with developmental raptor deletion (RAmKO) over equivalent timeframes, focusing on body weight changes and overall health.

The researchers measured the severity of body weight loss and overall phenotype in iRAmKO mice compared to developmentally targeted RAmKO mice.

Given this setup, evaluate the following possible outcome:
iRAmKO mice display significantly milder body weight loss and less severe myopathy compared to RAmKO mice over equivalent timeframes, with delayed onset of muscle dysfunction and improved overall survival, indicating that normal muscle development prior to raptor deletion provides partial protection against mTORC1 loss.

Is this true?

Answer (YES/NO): NO